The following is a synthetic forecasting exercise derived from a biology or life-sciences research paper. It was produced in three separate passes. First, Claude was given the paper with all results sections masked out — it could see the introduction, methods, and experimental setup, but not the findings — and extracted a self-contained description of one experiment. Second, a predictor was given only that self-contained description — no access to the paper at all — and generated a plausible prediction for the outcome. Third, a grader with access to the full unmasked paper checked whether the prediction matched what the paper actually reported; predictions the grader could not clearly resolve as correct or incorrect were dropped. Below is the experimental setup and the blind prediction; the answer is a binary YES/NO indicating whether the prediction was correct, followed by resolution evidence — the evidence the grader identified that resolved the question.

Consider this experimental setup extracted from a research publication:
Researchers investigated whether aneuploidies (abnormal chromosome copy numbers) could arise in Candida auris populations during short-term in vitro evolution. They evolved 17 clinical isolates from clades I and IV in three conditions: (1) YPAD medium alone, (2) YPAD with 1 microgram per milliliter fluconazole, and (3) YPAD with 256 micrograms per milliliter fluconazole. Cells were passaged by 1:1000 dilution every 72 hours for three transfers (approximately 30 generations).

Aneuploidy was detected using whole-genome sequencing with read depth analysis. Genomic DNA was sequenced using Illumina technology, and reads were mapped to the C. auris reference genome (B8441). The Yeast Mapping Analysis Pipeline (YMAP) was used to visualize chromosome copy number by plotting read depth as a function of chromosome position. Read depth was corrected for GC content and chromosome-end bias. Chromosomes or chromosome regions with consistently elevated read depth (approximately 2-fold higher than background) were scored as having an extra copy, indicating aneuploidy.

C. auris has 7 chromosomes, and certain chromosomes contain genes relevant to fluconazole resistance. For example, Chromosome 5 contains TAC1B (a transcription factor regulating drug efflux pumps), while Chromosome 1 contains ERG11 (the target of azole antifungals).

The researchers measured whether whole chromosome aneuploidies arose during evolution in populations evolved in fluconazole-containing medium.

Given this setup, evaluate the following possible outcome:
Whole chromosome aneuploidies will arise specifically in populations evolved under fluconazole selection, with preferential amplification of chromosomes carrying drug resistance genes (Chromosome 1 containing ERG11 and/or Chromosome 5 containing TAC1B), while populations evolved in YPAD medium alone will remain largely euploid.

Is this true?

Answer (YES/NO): NO